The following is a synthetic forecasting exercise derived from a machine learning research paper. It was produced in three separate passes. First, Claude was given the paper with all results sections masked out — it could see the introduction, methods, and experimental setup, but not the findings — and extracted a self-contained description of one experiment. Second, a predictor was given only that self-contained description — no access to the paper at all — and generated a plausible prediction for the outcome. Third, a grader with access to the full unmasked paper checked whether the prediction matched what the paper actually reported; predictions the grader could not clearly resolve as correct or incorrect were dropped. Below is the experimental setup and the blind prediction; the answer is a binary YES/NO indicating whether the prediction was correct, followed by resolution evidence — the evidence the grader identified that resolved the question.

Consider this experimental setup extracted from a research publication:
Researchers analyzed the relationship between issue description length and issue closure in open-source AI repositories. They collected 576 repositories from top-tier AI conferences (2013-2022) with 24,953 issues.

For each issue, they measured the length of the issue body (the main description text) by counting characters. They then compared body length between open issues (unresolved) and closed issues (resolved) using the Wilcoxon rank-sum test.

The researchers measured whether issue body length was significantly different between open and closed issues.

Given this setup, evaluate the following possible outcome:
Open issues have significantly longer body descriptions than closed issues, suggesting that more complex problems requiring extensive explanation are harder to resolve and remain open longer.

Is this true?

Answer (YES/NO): NO